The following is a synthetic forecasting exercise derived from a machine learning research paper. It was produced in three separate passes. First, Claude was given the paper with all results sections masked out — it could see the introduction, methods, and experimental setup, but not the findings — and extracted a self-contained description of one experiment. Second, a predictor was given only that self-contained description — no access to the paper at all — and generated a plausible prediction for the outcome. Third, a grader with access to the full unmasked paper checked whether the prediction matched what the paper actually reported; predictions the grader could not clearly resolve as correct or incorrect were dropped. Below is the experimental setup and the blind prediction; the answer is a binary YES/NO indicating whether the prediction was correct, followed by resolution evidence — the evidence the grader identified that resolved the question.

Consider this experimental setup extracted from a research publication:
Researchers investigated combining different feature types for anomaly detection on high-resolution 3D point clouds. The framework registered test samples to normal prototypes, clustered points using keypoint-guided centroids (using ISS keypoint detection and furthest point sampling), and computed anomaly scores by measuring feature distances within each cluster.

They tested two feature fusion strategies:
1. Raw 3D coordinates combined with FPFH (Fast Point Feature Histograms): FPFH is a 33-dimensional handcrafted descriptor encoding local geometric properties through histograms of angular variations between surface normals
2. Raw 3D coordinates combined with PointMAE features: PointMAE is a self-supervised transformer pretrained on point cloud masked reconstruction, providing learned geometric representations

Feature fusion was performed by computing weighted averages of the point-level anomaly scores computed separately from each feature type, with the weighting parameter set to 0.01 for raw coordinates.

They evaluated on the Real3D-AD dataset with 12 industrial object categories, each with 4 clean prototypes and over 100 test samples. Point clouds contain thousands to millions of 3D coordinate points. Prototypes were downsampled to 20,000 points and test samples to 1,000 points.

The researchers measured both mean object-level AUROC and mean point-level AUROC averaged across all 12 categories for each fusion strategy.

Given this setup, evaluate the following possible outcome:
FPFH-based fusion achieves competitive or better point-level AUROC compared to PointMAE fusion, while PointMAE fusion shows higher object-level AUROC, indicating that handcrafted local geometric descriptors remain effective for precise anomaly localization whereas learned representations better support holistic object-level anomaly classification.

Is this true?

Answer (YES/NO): NO